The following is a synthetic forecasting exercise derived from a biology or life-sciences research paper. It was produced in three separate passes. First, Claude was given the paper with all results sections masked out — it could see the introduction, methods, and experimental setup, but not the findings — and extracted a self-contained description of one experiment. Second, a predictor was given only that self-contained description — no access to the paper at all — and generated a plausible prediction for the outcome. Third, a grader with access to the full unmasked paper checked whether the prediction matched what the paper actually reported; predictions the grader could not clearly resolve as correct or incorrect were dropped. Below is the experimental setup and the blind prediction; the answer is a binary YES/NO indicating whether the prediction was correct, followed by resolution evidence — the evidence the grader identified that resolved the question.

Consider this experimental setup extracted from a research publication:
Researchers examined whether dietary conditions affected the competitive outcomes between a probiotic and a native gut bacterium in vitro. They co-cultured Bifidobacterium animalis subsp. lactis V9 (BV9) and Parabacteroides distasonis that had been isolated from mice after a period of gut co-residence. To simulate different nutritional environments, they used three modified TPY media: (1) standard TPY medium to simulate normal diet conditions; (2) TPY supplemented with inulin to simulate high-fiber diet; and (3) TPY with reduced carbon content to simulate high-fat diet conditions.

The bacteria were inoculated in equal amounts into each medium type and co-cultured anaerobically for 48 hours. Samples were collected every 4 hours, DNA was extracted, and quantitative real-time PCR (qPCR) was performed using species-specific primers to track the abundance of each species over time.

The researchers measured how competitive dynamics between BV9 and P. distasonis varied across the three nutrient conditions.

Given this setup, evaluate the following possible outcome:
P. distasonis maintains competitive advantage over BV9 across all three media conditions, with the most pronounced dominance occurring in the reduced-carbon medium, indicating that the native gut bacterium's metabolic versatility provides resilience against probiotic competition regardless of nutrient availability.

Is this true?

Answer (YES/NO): NO